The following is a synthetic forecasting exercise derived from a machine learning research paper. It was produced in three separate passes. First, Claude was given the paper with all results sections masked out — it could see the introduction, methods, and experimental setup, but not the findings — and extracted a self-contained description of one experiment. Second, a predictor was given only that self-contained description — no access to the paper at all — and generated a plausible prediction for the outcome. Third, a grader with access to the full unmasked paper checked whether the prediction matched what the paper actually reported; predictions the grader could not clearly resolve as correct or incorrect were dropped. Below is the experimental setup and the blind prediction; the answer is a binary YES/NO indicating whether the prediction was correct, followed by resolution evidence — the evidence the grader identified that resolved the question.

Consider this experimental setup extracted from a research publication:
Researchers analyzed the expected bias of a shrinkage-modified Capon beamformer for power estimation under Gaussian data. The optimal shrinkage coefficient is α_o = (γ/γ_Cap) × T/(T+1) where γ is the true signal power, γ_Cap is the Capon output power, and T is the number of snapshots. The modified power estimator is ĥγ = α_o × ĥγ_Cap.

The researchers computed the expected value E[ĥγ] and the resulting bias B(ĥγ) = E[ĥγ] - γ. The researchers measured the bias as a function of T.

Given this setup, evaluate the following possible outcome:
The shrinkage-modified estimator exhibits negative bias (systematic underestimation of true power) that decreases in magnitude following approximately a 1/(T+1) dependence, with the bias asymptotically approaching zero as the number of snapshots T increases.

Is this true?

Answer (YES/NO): YES